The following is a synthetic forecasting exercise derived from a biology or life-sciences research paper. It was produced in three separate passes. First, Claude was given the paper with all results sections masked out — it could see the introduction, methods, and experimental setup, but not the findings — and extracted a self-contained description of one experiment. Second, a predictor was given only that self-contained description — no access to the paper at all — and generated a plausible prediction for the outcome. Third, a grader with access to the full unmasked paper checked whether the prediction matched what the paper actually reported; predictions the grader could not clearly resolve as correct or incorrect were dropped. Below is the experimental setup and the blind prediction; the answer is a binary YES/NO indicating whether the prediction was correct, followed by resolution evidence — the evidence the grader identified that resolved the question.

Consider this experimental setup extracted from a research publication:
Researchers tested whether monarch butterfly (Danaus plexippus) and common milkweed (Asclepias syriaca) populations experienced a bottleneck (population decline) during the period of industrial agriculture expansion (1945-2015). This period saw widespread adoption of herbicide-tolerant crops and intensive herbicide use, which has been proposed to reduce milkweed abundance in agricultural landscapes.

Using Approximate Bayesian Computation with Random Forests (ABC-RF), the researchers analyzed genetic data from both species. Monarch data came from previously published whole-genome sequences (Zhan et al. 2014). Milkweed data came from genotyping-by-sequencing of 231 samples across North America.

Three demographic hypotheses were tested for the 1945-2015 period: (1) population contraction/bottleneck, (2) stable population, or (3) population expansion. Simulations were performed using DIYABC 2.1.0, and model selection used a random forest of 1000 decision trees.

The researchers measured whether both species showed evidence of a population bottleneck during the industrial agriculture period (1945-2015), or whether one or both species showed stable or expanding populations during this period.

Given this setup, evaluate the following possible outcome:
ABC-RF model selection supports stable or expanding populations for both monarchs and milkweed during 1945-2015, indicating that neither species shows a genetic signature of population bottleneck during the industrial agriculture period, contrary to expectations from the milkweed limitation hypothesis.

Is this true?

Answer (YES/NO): NO